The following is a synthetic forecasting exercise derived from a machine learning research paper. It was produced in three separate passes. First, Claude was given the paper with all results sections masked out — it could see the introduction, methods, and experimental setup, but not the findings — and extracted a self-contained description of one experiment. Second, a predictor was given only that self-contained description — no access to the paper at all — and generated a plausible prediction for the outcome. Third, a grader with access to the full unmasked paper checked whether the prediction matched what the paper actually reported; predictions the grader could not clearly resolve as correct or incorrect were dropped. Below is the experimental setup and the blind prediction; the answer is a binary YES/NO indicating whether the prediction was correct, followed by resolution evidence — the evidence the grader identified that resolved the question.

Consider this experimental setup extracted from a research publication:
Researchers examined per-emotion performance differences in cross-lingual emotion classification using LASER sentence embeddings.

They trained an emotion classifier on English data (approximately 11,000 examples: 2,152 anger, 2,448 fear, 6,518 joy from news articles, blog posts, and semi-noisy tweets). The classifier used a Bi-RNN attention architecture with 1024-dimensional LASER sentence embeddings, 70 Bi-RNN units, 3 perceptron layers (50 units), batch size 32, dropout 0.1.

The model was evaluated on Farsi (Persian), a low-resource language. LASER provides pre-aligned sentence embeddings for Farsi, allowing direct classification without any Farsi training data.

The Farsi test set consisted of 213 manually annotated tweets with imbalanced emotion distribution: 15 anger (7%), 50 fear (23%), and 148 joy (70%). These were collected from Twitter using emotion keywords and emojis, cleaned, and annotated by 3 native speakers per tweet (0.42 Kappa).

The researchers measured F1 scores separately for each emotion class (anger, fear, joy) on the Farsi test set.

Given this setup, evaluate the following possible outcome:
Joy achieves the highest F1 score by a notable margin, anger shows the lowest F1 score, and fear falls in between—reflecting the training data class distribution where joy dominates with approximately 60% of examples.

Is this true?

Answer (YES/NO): YES